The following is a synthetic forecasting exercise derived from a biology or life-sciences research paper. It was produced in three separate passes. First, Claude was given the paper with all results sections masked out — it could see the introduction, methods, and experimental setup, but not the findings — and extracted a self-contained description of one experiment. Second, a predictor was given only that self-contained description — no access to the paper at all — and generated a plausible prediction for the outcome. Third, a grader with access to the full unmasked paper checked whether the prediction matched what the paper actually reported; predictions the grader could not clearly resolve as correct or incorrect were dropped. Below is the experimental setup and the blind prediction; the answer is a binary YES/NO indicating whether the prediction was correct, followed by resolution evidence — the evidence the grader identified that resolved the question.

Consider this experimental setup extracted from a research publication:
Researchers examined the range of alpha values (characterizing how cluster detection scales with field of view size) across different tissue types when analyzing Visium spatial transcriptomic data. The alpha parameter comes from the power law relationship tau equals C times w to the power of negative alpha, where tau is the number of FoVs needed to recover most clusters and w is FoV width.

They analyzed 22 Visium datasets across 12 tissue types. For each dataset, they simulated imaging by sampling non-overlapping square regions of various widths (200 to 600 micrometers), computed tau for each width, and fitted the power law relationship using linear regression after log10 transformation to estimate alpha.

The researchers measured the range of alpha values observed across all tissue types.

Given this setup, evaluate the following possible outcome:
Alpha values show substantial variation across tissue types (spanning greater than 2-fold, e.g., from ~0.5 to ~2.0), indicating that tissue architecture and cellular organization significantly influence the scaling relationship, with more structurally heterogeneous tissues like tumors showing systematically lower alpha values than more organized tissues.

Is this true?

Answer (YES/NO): YES